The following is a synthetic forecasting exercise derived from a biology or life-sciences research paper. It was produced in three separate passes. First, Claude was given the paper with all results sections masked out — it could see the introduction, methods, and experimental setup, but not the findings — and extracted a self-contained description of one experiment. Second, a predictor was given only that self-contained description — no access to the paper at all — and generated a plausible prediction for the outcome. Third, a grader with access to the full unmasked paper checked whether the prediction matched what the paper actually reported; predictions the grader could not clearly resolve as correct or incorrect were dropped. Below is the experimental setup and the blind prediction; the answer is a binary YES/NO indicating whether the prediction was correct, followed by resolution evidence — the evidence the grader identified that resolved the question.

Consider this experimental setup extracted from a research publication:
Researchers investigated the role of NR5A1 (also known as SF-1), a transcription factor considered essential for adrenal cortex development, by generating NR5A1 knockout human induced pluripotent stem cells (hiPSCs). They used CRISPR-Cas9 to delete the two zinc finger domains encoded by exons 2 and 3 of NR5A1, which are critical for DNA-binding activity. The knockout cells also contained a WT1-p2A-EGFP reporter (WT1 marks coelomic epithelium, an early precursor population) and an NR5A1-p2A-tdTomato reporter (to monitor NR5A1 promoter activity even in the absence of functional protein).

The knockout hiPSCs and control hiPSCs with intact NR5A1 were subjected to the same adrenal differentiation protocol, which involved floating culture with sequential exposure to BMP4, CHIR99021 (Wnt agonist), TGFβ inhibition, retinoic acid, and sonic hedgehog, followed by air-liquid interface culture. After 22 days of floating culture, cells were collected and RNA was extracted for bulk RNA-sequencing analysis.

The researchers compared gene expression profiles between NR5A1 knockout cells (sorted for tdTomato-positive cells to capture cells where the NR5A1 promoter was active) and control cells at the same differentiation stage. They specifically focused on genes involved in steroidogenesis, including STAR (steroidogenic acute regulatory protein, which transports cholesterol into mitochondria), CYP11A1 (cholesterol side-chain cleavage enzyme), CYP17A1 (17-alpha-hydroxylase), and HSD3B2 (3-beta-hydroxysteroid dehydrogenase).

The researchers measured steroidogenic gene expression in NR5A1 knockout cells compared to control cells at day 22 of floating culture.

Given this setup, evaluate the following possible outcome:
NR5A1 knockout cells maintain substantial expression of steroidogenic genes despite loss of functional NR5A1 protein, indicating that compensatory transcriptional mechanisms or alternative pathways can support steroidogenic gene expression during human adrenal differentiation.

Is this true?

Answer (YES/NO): NO